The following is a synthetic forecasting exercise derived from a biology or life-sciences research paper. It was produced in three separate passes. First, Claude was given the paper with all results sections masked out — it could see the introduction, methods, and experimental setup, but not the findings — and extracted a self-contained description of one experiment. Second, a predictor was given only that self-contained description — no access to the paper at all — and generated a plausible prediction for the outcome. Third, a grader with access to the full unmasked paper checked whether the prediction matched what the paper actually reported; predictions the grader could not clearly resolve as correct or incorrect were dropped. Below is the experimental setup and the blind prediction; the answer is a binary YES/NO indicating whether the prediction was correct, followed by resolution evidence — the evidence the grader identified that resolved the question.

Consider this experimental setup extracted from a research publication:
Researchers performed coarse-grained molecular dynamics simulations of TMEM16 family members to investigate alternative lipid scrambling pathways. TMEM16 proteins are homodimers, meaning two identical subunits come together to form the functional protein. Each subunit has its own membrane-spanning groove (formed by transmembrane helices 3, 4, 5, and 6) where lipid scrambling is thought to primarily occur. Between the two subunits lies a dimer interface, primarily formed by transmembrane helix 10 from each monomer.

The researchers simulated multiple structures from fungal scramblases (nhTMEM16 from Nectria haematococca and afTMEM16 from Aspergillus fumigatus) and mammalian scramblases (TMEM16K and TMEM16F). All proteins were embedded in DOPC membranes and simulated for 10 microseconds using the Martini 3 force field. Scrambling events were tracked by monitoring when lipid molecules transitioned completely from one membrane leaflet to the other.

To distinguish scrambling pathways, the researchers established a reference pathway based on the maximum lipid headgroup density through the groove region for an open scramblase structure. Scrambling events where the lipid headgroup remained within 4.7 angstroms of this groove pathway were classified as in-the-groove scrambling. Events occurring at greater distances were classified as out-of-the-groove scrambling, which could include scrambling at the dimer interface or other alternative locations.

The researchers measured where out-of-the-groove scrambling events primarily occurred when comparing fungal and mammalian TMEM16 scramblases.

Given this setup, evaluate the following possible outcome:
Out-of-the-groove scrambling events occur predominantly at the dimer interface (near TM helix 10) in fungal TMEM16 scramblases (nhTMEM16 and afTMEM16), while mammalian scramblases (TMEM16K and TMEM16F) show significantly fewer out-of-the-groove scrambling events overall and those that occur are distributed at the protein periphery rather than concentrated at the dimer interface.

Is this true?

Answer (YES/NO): NO